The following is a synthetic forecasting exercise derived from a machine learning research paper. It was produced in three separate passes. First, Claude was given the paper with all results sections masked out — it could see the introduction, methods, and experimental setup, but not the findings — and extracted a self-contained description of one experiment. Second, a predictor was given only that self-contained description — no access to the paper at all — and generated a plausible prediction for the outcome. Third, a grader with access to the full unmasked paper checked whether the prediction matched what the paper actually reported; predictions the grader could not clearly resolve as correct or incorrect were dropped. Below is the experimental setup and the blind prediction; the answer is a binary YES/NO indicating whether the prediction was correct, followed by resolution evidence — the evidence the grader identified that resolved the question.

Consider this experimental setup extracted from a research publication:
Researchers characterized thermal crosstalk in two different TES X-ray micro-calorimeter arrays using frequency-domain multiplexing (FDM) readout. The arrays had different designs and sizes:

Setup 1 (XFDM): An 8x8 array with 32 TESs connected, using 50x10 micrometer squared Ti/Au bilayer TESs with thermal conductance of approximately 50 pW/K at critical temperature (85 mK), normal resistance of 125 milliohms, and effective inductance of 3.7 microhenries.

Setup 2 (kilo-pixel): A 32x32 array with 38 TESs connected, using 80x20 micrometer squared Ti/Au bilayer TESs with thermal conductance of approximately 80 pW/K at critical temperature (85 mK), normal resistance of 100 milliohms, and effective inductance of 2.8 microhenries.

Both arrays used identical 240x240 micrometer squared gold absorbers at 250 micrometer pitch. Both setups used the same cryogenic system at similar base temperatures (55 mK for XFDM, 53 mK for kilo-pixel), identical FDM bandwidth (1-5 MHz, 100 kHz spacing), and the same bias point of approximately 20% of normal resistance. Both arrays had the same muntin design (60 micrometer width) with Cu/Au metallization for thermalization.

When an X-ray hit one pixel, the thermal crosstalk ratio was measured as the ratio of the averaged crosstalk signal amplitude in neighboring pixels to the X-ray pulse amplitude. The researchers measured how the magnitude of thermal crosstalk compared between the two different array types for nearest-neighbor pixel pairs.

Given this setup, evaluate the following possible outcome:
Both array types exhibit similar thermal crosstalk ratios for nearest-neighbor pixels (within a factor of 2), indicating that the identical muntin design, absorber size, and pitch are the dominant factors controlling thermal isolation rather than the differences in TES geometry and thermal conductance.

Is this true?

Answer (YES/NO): NO